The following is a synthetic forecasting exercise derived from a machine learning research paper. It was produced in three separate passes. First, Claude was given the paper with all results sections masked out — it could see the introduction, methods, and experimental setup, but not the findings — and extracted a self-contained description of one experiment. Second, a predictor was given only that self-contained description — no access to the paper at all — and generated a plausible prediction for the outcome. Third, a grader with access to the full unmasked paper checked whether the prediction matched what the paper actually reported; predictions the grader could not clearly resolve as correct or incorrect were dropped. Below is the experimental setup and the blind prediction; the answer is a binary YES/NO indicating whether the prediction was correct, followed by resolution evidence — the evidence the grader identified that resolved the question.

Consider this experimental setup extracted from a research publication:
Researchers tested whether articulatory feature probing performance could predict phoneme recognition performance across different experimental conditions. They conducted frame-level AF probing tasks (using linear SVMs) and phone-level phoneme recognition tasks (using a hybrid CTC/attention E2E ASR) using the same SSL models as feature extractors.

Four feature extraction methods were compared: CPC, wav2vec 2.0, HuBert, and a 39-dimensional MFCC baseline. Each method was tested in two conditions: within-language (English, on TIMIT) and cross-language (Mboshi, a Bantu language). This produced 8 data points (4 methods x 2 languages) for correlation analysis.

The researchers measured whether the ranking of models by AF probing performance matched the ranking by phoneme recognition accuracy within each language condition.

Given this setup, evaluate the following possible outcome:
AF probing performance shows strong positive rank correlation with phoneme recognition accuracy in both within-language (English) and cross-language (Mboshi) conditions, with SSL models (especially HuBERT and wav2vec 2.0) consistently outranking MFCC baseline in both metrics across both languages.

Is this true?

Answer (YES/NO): YES